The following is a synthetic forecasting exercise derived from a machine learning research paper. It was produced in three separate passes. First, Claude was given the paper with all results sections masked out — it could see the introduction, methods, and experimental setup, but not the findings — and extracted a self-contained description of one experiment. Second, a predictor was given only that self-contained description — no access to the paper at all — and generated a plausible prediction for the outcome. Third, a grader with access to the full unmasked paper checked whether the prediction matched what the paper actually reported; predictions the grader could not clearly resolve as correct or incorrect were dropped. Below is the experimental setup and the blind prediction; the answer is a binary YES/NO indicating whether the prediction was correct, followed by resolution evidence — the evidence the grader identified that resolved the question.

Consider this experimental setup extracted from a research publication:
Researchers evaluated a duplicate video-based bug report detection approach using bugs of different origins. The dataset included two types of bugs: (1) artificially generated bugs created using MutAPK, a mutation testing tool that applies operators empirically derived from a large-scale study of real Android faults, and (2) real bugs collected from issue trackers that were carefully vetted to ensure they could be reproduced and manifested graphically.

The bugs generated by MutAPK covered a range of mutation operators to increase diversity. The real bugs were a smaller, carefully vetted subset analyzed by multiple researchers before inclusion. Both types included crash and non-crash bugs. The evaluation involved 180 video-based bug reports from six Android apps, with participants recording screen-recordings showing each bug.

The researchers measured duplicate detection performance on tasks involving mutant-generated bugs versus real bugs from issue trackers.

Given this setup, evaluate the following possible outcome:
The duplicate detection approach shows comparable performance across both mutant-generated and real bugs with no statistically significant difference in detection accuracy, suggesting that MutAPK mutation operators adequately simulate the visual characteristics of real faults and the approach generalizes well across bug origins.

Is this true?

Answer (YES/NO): YES